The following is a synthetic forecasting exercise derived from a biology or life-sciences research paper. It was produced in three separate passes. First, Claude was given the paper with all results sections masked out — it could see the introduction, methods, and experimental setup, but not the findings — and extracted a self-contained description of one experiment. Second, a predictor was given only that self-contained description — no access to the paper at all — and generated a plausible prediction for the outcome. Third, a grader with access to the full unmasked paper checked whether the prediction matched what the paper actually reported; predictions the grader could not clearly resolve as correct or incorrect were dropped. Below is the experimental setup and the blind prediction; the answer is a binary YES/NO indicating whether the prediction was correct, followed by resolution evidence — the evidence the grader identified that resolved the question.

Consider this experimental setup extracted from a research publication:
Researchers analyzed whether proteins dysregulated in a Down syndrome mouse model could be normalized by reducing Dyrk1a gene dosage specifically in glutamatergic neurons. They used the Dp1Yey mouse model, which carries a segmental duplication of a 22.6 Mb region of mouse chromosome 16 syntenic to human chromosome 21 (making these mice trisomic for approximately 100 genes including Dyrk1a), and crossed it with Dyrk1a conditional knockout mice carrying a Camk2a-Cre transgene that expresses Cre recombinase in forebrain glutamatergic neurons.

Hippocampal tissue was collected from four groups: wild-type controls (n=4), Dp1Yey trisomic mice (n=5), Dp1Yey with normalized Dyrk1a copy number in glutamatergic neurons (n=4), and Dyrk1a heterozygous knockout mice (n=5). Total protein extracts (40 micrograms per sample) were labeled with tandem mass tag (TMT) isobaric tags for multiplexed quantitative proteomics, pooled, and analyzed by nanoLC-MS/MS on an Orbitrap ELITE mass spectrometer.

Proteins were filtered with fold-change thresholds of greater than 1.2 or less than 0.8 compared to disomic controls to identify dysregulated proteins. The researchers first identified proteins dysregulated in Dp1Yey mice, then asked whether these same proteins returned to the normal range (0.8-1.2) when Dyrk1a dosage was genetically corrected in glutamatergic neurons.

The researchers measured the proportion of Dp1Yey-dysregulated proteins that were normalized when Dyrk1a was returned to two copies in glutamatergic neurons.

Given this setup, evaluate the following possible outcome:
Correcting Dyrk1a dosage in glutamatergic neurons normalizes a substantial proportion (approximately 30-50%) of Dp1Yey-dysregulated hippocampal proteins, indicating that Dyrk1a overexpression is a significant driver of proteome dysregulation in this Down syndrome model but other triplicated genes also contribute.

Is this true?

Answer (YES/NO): NO